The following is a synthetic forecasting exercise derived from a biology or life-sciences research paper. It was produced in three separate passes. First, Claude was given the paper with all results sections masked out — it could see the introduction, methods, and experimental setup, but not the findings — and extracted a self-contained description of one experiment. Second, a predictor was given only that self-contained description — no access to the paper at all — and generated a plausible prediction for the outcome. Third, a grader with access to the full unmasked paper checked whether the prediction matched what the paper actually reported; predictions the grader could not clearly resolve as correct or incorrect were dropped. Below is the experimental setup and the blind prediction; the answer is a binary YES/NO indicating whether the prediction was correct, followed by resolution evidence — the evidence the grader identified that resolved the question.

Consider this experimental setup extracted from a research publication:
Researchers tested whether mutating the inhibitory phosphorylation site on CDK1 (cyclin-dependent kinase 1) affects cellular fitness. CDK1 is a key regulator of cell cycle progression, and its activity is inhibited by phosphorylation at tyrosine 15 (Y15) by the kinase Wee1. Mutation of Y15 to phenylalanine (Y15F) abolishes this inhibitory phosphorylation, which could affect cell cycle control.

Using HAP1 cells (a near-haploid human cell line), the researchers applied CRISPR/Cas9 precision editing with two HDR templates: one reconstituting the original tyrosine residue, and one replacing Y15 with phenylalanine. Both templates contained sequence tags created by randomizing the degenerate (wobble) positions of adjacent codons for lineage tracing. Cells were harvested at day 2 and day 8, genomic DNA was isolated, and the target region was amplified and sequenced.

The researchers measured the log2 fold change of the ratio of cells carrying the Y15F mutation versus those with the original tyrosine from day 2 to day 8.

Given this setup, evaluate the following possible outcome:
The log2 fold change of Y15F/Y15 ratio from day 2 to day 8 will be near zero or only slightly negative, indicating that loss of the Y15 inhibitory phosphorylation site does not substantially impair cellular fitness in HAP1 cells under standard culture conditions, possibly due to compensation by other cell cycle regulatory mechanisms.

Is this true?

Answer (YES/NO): NO